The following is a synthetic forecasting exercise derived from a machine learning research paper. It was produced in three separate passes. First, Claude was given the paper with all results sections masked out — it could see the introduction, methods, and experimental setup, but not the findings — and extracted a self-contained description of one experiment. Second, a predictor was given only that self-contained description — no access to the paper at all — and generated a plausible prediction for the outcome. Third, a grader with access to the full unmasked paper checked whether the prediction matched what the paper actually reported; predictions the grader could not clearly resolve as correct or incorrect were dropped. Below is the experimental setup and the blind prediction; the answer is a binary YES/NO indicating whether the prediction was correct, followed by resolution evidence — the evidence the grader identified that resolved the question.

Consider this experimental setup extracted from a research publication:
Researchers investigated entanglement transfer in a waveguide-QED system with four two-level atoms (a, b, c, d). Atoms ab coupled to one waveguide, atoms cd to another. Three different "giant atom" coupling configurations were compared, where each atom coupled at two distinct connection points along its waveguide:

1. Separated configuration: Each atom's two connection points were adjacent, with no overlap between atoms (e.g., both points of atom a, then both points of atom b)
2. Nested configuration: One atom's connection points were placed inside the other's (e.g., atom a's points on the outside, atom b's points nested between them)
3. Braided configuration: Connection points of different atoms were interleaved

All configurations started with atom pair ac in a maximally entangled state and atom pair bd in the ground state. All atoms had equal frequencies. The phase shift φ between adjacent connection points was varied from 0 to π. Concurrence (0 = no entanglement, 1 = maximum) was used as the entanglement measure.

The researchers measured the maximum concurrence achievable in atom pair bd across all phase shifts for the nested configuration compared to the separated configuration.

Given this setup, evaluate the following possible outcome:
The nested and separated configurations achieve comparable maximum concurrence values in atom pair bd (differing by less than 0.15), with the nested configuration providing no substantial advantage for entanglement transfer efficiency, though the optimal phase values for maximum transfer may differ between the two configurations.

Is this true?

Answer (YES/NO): NO